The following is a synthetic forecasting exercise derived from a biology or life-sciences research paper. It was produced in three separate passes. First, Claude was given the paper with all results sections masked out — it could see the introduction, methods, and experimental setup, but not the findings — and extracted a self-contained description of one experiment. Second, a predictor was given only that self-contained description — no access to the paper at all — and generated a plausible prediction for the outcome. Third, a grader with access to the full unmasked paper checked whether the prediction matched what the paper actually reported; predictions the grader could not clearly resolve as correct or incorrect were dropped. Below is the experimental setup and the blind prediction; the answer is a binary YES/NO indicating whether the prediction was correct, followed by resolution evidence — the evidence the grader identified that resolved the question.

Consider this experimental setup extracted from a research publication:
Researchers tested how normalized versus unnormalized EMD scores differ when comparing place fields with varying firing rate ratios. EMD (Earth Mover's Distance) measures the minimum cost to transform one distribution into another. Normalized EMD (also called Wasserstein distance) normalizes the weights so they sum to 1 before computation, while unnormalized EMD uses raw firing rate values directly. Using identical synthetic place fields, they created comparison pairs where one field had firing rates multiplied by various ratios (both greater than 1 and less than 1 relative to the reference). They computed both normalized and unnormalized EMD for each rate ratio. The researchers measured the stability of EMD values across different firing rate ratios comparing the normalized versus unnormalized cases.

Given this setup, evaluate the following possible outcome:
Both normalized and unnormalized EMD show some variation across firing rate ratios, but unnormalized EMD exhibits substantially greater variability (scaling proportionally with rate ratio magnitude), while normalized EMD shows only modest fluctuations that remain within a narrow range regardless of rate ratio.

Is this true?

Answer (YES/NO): NO